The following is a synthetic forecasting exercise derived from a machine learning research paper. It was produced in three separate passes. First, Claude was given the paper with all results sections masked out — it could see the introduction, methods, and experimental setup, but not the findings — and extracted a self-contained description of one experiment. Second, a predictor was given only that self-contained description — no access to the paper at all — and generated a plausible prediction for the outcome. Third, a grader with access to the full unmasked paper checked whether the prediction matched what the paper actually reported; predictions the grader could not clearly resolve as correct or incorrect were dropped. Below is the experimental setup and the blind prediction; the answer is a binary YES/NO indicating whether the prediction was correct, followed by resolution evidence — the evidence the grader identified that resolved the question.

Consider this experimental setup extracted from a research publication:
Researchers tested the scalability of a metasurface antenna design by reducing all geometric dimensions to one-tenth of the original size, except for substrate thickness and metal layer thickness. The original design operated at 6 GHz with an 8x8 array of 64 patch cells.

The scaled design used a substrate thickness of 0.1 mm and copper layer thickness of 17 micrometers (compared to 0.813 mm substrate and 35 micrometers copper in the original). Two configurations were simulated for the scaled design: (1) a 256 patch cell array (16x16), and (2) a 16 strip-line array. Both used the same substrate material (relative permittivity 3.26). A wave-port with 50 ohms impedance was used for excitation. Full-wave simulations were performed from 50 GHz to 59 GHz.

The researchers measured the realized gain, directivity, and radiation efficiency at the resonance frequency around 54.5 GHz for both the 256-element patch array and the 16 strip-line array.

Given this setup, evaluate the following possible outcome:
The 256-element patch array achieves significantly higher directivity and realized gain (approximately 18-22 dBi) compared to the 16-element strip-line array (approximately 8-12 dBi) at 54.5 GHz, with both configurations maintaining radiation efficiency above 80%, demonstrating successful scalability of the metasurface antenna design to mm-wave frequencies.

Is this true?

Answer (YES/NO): NO